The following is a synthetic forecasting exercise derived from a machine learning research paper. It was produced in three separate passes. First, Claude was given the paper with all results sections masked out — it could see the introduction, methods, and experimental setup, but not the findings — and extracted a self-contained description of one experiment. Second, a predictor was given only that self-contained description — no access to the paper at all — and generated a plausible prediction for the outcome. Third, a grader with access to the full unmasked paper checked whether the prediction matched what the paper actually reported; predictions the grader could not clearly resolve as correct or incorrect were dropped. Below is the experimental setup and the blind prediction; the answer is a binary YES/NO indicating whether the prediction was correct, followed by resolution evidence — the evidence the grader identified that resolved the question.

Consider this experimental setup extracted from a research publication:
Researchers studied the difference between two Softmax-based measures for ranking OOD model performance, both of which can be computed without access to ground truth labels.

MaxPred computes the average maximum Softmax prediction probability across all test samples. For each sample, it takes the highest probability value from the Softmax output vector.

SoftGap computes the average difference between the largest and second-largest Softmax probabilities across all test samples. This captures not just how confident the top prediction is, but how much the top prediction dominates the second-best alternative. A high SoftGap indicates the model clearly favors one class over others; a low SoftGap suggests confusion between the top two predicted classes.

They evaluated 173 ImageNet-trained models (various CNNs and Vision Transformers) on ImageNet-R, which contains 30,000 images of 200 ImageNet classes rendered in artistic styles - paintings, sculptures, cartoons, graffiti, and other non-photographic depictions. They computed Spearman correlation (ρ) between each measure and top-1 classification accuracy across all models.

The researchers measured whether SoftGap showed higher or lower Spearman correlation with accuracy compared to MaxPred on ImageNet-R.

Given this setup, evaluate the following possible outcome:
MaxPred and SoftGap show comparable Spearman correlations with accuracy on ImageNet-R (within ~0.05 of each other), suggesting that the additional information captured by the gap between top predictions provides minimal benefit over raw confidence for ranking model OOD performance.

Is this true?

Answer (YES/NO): NO